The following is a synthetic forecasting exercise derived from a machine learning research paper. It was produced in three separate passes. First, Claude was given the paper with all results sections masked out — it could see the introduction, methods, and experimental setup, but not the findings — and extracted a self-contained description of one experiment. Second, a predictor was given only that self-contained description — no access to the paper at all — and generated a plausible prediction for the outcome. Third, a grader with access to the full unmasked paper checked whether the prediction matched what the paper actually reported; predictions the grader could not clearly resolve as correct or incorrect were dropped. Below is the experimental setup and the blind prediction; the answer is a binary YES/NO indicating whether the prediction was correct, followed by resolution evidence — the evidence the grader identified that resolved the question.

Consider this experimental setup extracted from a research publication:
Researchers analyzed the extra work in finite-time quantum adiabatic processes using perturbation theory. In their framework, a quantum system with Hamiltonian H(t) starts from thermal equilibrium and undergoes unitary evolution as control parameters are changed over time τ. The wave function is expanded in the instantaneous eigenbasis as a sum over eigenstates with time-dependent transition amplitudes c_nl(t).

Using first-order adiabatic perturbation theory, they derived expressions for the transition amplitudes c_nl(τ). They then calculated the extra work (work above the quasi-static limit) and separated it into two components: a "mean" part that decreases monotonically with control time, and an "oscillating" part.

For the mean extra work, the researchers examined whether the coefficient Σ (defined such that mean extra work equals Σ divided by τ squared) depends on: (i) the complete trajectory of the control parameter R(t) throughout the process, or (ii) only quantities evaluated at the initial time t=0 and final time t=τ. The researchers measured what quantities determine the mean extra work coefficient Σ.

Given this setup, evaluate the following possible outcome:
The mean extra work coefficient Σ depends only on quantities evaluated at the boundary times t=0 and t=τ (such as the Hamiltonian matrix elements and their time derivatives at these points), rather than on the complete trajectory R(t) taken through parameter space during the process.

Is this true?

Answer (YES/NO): YES